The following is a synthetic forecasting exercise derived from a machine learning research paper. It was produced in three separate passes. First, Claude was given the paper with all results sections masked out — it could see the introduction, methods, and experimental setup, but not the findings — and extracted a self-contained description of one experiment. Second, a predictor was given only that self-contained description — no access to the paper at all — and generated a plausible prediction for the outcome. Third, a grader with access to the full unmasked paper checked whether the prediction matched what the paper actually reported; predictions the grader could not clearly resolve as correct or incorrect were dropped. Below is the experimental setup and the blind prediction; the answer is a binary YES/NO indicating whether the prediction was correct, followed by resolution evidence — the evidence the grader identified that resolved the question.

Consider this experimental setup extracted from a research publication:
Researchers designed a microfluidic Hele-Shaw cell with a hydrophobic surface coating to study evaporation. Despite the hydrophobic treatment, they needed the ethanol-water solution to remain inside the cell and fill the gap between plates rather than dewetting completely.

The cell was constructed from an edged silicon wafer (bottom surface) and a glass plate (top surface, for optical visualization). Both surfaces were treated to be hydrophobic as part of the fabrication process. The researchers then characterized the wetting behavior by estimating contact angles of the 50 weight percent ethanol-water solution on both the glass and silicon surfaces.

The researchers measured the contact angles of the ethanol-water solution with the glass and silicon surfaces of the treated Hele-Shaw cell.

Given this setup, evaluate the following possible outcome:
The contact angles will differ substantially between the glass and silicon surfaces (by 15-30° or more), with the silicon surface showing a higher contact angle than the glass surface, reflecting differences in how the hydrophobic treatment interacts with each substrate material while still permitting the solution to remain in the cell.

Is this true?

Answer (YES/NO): NO